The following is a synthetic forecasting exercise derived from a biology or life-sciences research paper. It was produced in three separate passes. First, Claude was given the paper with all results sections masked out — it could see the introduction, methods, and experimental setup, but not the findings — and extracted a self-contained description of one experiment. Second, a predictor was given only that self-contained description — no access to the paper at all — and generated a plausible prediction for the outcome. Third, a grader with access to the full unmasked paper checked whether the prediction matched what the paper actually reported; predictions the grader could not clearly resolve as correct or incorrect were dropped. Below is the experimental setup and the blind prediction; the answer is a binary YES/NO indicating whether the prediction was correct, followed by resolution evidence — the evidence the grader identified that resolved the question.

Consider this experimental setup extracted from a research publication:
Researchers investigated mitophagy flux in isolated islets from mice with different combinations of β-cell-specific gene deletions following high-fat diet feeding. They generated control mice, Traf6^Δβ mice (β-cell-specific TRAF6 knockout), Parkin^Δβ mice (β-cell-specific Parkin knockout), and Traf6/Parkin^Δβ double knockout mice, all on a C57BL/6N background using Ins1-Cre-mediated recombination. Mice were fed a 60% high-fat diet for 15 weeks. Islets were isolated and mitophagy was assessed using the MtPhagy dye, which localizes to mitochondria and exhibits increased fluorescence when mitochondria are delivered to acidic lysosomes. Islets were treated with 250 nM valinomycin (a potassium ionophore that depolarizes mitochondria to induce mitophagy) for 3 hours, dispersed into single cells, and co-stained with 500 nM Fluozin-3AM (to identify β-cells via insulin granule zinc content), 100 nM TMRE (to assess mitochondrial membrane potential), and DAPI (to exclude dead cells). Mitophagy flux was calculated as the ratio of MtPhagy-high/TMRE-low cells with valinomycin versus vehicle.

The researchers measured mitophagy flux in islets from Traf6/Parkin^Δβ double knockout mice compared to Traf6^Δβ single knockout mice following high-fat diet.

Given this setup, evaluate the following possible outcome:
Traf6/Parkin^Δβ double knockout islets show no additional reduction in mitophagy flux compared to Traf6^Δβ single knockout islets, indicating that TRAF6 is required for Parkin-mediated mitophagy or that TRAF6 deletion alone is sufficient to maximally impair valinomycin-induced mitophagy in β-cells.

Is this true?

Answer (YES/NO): NO